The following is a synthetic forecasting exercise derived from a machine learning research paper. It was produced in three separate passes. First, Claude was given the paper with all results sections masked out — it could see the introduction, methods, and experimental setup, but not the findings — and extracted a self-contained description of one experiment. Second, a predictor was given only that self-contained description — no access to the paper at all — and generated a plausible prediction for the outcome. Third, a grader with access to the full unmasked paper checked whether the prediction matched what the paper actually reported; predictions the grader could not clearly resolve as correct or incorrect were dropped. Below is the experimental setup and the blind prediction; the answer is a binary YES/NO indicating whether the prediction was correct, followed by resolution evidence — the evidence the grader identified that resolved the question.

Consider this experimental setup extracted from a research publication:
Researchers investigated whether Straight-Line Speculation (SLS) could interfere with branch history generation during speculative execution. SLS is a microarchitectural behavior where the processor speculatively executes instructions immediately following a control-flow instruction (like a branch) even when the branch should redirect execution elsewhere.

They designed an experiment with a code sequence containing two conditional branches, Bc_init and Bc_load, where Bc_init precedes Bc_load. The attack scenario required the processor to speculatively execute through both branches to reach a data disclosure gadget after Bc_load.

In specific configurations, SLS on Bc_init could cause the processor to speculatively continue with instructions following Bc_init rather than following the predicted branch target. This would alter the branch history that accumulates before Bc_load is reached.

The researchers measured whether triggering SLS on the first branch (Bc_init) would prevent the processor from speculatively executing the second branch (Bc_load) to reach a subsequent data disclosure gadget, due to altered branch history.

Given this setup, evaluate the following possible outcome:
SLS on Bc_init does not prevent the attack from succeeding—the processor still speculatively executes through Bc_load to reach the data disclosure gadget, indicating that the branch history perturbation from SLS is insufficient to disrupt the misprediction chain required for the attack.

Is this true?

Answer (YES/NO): NO